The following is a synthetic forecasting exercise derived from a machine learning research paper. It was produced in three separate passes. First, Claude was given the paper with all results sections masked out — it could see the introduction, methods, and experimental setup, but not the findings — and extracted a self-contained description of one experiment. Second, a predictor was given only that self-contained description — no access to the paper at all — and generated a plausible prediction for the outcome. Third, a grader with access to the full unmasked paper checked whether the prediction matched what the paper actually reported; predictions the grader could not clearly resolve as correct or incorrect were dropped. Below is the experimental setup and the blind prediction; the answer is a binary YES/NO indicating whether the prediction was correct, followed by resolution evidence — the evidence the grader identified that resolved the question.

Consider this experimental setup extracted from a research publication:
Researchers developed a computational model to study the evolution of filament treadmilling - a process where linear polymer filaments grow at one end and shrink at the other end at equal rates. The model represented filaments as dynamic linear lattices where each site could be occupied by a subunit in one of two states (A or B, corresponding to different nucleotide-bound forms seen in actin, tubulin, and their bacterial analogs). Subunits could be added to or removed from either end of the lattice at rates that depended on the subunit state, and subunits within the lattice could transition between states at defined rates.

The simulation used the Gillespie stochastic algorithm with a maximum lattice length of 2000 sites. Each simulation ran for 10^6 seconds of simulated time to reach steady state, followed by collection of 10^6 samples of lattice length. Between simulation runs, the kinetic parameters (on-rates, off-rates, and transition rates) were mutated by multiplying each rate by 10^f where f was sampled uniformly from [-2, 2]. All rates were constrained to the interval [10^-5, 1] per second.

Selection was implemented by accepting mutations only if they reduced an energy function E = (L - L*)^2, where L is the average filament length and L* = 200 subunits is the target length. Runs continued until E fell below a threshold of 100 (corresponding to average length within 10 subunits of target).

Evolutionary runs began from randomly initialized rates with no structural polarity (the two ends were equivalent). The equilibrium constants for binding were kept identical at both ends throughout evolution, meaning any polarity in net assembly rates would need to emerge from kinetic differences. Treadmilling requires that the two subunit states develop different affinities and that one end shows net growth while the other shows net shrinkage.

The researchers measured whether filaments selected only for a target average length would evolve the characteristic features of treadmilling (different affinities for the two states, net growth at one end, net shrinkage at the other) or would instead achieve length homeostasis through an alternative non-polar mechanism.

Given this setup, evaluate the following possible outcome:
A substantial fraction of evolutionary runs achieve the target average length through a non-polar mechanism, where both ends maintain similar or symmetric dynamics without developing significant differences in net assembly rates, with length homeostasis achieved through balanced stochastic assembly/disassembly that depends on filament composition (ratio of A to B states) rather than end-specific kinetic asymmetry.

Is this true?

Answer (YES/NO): NO